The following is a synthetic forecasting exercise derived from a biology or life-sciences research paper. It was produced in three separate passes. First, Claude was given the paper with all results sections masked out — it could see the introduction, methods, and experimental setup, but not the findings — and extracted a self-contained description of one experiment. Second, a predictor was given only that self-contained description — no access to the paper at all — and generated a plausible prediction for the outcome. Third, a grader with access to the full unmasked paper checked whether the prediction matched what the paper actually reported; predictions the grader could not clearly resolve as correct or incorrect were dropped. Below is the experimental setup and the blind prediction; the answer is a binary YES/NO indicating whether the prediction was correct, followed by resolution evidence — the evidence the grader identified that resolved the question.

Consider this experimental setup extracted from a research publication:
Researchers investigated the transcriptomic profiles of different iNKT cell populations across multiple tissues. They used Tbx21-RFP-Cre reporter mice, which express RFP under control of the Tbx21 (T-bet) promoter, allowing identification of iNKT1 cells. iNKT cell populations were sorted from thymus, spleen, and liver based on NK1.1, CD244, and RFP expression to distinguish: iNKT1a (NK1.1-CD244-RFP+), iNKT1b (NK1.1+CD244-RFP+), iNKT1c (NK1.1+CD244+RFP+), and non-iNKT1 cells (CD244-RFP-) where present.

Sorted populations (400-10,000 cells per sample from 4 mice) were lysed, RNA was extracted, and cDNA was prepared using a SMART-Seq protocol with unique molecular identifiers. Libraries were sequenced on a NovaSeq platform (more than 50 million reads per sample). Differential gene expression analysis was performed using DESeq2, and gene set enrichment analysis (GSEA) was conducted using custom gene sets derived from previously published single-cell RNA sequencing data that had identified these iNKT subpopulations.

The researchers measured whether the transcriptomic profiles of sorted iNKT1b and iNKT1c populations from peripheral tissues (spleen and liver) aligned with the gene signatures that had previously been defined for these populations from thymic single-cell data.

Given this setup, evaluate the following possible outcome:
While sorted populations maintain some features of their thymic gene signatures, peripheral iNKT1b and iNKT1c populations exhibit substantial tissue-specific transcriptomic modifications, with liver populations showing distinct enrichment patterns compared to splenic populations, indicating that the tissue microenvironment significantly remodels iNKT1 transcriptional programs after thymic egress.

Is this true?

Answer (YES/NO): NO